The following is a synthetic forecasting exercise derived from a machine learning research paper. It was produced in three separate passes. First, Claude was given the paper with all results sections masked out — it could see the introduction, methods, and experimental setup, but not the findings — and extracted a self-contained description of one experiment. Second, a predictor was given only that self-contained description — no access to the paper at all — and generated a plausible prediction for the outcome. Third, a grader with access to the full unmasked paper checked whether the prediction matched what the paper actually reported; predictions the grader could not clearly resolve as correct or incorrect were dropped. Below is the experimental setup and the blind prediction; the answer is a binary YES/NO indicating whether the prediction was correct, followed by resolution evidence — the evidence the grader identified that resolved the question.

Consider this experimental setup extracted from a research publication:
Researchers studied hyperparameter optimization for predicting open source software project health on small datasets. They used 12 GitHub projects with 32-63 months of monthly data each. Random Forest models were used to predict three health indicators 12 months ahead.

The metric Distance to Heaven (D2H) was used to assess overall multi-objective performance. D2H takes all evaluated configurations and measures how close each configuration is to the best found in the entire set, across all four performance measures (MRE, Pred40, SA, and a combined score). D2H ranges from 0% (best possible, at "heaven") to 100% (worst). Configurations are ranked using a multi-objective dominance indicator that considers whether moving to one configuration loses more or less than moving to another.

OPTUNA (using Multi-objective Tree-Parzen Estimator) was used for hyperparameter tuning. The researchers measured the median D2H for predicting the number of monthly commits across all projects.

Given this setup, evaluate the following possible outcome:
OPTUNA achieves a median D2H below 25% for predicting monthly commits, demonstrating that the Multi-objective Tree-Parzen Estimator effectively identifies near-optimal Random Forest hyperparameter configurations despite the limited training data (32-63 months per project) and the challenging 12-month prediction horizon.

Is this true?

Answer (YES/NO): NO